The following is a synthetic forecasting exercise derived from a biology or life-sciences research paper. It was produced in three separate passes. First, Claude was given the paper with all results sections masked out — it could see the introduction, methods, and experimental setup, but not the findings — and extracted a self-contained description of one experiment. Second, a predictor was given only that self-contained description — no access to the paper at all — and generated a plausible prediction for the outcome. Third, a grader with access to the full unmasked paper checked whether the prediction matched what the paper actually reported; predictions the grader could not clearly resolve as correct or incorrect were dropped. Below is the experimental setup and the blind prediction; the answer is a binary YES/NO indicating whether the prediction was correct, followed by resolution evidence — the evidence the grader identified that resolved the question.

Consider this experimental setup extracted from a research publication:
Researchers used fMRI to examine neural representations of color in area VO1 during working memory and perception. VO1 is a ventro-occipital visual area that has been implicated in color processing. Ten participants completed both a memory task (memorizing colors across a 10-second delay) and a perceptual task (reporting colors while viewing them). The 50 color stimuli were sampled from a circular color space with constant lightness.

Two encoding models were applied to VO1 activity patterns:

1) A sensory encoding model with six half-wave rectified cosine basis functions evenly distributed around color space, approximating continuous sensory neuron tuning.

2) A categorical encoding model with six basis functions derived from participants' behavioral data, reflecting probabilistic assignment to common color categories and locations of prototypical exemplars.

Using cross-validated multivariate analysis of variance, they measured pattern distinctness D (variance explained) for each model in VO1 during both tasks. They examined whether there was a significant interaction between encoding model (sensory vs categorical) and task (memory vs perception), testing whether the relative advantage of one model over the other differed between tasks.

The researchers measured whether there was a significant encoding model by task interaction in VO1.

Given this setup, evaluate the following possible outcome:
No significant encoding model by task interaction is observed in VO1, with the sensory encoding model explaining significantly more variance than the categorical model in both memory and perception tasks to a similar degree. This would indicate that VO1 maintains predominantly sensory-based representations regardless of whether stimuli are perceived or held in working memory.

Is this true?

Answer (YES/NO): NO